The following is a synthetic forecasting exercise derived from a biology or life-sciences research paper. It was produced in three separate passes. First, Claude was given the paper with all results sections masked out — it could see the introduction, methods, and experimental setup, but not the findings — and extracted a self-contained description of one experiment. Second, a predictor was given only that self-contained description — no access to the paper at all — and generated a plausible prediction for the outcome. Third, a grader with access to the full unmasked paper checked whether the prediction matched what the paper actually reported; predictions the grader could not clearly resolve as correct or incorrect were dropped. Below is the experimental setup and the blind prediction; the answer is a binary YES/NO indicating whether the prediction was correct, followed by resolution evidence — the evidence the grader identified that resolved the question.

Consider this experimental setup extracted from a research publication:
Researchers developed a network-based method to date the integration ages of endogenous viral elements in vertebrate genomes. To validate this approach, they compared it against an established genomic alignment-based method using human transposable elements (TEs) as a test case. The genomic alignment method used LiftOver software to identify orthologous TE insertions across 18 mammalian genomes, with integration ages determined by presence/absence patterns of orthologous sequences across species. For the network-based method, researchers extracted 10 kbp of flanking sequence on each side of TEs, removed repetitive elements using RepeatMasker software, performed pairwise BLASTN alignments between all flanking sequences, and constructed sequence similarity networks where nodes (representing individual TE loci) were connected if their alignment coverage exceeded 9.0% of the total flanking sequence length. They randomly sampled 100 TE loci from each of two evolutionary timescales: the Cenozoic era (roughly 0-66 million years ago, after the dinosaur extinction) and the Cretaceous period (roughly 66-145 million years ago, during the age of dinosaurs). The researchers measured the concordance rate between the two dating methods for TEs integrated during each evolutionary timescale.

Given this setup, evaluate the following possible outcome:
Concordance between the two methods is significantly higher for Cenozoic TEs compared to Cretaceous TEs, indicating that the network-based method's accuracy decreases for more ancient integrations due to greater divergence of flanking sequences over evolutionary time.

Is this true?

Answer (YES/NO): YES